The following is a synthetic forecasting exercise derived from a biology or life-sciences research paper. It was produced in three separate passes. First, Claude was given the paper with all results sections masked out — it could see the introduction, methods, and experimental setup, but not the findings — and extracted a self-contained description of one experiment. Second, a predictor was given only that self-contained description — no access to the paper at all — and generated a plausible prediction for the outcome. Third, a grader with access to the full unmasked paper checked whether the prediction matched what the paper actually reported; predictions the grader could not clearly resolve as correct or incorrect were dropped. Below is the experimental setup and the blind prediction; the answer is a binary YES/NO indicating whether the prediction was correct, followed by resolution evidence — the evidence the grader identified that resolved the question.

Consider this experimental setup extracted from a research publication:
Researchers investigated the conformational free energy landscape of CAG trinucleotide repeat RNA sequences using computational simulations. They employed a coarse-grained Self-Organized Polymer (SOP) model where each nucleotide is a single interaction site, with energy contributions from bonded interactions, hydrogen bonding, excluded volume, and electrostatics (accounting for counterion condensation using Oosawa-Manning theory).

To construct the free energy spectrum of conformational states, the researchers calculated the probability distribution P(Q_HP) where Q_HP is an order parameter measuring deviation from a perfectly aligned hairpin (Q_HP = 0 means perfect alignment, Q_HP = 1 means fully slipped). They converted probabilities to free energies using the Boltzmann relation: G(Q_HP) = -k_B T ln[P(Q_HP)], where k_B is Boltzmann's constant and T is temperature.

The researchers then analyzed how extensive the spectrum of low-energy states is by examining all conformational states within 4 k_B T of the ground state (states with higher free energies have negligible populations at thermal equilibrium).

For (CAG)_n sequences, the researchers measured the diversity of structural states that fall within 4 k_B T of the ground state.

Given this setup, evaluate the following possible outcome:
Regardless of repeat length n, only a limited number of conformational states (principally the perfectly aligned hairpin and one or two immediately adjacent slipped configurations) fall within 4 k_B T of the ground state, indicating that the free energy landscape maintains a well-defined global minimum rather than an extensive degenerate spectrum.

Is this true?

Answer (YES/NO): NO